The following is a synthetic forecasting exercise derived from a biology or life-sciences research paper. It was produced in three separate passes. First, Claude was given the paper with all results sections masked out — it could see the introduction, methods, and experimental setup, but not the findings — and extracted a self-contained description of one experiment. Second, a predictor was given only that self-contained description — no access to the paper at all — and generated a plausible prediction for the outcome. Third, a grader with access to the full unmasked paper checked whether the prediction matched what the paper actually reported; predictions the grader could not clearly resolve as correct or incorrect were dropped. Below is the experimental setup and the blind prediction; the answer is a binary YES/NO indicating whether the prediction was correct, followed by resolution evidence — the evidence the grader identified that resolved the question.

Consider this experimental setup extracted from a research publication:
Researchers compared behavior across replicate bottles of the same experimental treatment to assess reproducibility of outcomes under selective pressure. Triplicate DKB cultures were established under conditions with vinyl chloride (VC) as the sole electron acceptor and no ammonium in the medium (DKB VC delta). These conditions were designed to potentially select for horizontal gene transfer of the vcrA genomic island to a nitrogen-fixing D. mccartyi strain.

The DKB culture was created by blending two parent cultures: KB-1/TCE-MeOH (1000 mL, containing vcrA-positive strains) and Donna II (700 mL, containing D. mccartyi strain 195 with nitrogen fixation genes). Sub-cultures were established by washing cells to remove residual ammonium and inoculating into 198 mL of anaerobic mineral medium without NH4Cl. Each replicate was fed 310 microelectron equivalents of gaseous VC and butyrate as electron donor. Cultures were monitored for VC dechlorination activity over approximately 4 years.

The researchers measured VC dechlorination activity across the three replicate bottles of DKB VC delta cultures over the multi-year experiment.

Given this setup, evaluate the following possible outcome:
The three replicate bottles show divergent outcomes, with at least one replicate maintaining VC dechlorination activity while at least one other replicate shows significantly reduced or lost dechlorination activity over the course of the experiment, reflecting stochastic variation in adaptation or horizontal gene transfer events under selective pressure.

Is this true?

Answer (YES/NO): NO